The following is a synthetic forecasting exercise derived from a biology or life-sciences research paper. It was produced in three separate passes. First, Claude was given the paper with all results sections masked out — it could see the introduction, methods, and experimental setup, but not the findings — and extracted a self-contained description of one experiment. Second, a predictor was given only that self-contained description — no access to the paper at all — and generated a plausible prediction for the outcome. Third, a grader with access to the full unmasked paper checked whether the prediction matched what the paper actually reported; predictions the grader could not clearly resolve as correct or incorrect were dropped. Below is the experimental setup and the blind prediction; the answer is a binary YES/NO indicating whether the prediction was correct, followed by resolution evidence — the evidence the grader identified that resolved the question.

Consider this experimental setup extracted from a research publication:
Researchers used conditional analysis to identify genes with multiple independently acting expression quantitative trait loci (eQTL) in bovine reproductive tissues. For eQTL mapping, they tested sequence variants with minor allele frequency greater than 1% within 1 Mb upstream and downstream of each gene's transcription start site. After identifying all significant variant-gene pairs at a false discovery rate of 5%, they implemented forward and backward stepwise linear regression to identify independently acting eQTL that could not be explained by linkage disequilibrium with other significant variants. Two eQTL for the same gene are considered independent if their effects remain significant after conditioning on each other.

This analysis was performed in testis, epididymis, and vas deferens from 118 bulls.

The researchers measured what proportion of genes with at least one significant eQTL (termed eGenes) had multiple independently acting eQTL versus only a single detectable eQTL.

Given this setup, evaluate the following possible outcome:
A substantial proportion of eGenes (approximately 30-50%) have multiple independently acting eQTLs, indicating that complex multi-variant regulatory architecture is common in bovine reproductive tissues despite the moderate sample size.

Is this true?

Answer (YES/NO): NO